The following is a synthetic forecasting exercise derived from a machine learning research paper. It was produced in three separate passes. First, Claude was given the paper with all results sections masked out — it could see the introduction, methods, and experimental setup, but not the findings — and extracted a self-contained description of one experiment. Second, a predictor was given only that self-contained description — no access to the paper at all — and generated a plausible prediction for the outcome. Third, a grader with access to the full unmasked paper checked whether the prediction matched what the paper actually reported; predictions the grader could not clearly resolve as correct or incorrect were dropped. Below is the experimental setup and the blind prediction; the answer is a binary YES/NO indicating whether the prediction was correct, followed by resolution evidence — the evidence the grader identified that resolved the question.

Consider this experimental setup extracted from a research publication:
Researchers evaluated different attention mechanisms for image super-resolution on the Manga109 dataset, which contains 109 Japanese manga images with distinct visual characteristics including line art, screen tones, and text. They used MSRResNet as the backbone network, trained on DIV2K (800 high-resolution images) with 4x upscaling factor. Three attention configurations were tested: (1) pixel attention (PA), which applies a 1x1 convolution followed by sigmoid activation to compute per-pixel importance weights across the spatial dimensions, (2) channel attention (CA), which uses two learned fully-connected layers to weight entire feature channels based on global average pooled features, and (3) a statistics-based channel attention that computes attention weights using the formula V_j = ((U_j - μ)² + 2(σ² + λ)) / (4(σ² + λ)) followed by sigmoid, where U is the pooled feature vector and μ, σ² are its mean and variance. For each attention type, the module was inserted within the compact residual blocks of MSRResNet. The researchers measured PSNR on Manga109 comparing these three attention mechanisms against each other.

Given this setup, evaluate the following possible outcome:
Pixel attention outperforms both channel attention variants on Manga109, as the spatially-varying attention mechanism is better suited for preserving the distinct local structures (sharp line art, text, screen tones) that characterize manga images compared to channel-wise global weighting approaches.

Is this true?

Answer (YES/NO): NO